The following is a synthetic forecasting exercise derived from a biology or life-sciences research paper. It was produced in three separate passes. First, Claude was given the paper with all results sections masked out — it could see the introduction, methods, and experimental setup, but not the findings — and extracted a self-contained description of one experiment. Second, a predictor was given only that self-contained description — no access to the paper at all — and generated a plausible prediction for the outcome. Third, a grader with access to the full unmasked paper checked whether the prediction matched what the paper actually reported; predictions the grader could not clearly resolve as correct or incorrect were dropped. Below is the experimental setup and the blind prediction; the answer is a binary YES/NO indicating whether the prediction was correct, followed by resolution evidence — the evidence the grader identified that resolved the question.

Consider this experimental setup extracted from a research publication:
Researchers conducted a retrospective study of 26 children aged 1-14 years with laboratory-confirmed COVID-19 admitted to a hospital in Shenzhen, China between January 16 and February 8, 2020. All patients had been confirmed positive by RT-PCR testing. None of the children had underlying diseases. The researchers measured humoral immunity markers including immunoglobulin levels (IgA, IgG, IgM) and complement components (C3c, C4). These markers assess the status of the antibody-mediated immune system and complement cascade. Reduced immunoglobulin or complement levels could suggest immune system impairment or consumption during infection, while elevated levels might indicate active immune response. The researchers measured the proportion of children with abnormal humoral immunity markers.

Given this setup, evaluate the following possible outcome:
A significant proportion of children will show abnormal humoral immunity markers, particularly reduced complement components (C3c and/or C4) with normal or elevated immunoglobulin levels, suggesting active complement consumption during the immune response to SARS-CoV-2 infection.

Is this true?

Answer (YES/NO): NO